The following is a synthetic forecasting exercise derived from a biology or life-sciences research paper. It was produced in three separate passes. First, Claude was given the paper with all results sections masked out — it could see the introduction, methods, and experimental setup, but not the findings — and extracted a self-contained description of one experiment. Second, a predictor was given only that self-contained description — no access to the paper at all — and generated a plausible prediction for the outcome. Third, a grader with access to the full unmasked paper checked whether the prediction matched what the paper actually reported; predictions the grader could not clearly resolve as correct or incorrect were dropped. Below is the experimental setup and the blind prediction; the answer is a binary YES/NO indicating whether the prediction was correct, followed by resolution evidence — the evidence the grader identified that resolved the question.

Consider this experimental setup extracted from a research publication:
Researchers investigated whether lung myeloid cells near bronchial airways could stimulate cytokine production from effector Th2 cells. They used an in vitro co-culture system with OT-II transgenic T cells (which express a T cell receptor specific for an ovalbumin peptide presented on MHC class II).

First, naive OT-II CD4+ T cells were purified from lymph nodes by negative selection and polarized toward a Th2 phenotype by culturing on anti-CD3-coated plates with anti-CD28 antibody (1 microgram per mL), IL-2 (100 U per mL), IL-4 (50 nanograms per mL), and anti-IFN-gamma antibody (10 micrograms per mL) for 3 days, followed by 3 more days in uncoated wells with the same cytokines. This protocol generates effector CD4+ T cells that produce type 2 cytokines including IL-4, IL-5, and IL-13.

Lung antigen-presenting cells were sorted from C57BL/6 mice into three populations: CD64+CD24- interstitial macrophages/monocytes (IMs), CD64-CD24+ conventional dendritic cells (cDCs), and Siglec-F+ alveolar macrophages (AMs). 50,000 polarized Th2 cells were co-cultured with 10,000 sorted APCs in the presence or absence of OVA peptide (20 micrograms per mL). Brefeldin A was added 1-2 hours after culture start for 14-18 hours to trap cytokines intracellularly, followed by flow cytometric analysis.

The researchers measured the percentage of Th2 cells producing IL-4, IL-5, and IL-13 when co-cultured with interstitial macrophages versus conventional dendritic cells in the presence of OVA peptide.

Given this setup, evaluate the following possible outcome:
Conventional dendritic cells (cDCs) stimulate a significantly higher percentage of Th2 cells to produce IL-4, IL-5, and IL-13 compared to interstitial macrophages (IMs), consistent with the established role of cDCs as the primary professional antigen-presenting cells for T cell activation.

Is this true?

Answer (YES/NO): NO